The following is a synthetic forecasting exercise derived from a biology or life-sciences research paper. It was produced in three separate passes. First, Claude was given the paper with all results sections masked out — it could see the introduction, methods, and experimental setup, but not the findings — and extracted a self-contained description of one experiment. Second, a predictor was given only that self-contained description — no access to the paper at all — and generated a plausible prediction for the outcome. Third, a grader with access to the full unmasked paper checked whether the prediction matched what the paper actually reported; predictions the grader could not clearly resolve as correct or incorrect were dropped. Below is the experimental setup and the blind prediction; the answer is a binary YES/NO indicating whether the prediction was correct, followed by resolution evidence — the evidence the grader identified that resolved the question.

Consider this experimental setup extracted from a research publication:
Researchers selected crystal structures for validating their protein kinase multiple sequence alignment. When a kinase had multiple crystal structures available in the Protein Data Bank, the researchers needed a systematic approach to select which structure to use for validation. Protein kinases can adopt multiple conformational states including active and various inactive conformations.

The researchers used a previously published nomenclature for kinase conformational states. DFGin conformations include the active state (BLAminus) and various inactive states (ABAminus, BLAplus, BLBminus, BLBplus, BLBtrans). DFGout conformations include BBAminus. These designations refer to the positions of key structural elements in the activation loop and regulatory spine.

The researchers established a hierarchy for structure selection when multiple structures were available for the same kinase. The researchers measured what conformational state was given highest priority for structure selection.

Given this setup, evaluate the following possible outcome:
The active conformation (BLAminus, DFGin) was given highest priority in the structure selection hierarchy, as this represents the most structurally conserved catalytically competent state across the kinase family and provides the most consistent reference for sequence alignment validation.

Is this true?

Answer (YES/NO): YES